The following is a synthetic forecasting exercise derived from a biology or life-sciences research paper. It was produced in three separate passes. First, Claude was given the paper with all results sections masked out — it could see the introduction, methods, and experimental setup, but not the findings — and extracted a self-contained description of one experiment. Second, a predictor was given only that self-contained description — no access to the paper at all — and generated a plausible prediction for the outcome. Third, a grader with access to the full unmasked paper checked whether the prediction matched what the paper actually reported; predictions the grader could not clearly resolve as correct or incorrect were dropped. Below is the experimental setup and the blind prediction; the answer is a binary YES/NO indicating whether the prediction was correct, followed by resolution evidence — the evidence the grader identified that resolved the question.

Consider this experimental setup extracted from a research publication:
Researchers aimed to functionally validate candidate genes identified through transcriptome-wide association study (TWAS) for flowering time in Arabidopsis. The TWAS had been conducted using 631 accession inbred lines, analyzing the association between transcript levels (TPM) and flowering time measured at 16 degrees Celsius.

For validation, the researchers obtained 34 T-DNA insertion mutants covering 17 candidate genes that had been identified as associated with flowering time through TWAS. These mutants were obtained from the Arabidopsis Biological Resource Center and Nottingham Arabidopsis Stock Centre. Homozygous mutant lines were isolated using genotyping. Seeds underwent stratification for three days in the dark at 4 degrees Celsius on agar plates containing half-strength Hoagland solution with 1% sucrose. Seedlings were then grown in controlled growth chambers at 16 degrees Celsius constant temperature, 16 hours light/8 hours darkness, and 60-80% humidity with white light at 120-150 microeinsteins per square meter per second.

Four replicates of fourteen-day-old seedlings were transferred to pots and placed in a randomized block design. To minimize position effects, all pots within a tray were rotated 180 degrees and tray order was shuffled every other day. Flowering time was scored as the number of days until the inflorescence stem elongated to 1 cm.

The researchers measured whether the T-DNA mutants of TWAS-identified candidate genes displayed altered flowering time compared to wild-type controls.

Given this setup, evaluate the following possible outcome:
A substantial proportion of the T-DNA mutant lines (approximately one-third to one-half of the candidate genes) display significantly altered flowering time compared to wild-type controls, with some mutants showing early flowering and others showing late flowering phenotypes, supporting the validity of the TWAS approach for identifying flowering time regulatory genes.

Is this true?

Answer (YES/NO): YES